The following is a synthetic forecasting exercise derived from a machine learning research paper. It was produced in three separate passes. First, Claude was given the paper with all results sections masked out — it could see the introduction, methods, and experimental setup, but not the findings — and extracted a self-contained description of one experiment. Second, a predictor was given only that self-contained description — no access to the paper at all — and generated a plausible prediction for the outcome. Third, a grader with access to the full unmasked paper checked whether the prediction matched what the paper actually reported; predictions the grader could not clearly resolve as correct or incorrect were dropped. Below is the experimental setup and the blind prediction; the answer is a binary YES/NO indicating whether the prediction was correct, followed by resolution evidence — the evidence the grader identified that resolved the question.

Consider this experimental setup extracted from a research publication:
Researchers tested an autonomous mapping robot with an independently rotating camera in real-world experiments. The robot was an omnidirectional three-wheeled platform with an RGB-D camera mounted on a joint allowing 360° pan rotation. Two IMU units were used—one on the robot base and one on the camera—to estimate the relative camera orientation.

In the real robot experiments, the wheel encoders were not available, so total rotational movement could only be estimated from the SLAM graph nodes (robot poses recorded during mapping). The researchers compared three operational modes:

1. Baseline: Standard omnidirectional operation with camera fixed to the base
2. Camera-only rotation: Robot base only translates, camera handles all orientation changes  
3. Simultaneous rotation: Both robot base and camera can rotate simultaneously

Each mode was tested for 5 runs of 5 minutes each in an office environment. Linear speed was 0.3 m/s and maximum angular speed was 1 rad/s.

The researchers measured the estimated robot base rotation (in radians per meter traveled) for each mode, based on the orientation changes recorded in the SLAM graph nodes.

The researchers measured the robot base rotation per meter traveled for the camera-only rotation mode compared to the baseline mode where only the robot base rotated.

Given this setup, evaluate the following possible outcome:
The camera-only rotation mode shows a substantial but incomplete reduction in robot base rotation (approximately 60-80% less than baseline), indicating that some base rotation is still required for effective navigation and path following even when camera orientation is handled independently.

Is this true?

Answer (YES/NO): NO